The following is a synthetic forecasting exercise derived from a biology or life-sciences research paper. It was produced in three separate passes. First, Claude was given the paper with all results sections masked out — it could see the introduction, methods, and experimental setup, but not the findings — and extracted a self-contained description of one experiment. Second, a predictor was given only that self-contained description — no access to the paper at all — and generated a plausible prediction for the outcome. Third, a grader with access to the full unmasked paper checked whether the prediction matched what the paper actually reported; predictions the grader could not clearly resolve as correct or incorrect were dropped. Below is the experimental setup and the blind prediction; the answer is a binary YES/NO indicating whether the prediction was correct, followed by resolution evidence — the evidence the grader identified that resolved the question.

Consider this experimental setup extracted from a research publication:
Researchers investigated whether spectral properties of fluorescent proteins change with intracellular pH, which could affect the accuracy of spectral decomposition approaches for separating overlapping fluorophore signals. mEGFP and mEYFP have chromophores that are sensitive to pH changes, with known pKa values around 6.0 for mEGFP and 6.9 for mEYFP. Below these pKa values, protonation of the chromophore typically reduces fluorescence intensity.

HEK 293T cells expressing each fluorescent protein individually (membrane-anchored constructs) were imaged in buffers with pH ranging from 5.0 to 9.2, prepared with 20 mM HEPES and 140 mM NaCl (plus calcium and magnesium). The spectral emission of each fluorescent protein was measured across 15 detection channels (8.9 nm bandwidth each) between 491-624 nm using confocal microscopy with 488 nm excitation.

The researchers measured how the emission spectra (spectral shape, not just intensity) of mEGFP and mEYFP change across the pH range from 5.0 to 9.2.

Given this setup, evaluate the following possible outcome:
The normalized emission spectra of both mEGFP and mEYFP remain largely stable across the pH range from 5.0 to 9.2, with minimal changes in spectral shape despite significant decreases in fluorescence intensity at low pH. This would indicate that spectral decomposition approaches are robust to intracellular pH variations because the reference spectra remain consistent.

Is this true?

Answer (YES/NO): YES